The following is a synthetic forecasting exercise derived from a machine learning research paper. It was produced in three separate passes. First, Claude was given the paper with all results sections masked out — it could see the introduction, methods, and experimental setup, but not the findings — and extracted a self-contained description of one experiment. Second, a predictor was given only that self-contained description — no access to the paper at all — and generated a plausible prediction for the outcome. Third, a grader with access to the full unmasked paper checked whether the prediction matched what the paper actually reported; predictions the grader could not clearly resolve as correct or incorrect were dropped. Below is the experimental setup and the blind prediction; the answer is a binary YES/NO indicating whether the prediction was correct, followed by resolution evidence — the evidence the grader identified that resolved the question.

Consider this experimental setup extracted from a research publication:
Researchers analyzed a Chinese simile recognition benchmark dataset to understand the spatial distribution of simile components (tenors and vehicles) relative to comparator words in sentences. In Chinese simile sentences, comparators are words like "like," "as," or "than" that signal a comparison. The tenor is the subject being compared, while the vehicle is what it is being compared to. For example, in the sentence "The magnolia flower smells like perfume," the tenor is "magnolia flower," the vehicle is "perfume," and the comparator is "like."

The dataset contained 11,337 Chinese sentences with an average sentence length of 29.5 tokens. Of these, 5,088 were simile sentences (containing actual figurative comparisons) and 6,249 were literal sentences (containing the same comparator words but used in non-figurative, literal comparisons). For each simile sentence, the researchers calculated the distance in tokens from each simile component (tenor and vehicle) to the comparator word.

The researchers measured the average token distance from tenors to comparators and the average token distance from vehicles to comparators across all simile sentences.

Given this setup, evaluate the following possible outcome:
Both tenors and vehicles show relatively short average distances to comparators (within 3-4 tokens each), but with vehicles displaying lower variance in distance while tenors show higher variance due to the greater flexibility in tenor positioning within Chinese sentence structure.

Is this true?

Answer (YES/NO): NO